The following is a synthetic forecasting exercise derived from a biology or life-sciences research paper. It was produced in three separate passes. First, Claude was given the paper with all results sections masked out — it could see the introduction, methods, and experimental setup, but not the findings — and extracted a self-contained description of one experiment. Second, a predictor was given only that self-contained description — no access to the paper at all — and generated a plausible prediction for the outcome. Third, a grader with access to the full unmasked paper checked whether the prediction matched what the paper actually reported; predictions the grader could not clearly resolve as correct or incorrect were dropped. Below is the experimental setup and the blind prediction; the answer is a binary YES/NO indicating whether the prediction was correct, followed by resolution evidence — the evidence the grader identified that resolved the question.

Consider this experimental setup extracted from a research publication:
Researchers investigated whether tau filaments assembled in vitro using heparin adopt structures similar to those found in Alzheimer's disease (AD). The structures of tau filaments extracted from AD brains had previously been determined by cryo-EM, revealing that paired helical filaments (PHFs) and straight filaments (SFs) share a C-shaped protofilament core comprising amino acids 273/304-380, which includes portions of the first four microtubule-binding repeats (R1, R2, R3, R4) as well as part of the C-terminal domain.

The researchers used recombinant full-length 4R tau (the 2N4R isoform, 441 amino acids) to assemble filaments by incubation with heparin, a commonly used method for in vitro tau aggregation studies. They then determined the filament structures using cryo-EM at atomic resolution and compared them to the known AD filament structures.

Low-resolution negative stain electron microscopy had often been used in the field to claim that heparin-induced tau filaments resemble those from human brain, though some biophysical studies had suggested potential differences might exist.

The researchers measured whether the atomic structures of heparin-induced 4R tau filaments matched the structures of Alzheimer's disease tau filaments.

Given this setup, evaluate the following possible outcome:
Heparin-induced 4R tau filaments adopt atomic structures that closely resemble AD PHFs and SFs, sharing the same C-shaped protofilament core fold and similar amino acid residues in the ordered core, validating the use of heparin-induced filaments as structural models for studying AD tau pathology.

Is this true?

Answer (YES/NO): NO